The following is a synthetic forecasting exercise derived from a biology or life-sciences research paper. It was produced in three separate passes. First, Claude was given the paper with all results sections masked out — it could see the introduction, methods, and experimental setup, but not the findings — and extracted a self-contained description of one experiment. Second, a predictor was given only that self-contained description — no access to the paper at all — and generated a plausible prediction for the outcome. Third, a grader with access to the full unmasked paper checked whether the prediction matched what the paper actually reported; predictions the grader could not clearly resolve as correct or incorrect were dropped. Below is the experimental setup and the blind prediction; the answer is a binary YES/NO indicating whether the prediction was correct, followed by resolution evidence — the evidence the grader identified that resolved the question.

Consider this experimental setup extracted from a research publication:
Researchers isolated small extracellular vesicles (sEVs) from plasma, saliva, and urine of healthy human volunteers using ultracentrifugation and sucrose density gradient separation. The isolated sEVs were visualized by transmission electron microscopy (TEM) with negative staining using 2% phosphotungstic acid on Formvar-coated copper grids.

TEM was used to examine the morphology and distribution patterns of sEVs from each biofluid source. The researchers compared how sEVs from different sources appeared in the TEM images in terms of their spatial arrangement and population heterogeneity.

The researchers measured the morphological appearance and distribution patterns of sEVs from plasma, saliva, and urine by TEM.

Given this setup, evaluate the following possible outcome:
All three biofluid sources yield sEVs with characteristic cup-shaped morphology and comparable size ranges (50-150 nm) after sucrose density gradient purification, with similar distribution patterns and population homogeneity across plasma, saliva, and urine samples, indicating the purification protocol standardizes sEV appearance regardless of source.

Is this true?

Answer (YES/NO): NO